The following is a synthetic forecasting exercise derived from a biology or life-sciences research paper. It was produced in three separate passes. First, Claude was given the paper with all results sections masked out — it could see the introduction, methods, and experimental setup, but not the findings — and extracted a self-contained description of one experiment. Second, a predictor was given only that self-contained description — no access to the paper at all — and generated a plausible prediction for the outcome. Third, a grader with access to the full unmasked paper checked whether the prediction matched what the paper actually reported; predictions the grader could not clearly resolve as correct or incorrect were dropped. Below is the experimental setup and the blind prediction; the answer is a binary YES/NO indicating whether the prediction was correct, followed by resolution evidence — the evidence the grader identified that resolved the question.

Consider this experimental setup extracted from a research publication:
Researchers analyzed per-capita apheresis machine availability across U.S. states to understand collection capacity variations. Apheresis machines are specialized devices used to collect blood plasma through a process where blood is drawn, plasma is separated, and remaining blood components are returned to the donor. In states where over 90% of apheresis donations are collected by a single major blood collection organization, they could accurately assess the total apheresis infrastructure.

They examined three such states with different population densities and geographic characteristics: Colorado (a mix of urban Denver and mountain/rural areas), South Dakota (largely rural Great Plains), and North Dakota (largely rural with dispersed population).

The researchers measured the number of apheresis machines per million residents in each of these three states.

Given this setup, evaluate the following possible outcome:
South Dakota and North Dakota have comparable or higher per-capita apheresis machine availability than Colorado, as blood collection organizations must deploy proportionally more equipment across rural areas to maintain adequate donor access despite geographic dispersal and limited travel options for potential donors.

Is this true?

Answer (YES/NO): YES